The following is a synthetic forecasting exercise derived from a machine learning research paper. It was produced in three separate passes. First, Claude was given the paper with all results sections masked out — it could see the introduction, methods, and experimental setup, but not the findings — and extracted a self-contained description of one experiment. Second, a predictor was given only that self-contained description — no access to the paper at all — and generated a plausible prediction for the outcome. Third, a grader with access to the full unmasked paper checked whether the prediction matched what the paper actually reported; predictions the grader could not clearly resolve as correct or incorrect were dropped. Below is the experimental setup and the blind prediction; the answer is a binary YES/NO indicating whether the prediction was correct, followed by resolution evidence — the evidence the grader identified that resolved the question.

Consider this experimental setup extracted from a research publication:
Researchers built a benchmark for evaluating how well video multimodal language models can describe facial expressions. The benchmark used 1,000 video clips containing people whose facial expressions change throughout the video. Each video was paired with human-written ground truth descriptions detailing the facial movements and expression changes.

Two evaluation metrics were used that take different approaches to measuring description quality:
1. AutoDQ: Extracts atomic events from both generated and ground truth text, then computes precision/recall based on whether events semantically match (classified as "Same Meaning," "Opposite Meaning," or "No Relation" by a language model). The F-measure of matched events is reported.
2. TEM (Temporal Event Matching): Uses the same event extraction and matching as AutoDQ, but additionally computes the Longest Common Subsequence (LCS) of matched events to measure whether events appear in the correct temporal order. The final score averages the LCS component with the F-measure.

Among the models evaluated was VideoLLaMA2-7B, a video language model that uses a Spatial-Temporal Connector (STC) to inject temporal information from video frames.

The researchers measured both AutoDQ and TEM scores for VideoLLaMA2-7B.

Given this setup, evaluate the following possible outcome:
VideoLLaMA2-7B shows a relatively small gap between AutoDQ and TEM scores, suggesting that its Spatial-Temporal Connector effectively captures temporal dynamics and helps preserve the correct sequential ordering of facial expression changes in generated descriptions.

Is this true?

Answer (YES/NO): NO